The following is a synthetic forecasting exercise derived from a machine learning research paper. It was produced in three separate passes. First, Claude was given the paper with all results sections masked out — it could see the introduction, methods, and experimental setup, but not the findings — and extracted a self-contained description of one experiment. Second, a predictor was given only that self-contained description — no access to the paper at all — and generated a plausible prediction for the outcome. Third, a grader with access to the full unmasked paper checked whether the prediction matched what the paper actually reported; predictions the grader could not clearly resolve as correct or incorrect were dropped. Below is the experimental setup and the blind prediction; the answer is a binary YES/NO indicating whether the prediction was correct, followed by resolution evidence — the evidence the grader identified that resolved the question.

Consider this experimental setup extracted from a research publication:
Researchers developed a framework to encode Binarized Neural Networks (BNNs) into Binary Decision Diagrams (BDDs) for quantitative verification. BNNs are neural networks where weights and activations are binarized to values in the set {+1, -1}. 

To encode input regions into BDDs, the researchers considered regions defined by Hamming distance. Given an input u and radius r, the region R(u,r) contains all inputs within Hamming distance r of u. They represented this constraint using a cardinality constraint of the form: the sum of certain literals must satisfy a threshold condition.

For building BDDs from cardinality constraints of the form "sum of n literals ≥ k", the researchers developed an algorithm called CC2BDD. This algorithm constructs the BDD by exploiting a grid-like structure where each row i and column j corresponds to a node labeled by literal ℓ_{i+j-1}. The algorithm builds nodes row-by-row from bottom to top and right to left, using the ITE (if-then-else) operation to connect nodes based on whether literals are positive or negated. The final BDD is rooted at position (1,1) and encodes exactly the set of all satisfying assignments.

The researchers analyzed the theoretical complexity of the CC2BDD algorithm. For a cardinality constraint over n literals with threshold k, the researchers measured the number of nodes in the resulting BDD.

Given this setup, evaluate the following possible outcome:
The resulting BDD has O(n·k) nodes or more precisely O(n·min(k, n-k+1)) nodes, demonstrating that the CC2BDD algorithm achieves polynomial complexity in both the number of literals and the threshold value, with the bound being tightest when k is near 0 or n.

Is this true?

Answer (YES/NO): NO